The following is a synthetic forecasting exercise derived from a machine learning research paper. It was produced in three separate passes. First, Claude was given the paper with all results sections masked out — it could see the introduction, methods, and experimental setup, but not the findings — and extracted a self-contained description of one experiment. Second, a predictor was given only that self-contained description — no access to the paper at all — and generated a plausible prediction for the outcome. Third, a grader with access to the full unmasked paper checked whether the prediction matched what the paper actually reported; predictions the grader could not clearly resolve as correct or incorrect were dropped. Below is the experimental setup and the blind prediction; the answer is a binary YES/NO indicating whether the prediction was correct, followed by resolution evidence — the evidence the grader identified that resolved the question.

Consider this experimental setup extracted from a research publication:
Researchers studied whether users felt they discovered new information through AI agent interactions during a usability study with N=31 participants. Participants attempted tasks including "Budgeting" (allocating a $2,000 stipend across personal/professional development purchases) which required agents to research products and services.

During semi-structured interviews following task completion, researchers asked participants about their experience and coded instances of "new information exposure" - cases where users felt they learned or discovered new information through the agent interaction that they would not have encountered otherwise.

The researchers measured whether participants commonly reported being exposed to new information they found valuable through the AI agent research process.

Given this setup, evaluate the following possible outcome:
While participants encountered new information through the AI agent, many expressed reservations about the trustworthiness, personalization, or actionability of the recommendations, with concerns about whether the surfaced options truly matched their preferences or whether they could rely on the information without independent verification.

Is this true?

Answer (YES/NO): YES